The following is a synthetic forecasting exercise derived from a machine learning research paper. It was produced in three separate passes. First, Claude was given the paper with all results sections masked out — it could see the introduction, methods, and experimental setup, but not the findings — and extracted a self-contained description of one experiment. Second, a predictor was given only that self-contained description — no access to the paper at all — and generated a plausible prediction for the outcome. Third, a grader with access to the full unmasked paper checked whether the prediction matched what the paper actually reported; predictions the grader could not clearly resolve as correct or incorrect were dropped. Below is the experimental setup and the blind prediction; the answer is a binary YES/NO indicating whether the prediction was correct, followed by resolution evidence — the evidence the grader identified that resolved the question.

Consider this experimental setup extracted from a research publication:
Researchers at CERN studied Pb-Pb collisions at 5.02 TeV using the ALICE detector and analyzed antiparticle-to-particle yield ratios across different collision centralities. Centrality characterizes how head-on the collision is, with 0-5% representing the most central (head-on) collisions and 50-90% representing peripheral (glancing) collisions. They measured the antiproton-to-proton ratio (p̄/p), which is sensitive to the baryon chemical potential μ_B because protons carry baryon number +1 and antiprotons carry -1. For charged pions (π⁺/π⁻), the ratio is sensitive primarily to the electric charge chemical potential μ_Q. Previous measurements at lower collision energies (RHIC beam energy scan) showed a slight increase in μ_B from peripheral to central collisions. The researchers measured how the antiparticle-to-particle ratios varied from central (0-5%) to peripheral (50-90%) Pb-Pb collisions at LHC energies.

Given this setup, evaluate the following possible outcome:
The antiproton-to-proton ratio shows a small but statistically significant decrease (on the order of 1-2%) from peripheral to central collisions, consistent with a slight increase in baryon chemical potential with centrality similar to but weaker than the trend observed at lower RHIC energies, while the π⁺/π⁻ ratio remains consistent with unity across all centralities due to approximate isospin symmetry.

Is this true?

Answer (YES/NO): NO